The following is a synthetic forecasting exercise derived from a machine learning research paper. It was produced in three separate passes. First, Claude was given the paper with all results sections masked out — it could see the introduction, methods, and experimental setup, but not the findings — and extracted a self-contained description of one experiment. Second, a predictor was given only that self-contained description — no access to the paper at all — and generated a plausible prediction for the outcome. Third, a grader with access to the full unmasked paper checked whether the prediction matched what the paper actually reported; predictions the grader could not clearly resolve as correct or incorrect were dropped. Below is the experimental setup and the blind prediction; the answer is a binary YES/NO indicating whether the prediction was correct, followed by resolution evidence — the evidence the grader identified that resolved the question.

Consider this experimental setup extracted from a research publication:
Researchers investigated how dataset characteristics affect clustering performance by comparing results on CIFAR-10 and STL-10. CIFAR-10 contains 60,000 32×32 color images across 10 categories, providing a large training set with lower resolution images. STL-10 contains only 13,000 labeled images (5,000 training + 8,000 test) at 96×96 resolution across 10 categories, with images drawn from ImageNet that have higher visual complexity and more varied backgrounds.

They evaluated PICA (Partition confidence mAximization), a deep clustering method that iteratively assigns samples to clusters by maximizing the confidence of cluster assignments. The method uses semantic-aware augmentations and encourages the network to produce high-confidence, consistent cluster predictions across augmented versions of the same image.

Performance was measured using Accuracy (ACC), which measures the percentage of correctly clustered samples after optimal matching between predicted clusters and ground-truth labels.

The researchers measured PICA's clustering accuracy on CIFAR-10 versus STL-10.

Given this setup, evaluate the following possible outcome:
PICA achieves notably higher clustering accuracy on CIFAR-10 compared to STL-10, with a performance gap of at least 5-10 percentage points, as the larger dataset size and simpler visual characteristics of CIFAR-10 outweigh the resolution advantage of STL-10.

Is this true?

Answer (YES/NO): NO